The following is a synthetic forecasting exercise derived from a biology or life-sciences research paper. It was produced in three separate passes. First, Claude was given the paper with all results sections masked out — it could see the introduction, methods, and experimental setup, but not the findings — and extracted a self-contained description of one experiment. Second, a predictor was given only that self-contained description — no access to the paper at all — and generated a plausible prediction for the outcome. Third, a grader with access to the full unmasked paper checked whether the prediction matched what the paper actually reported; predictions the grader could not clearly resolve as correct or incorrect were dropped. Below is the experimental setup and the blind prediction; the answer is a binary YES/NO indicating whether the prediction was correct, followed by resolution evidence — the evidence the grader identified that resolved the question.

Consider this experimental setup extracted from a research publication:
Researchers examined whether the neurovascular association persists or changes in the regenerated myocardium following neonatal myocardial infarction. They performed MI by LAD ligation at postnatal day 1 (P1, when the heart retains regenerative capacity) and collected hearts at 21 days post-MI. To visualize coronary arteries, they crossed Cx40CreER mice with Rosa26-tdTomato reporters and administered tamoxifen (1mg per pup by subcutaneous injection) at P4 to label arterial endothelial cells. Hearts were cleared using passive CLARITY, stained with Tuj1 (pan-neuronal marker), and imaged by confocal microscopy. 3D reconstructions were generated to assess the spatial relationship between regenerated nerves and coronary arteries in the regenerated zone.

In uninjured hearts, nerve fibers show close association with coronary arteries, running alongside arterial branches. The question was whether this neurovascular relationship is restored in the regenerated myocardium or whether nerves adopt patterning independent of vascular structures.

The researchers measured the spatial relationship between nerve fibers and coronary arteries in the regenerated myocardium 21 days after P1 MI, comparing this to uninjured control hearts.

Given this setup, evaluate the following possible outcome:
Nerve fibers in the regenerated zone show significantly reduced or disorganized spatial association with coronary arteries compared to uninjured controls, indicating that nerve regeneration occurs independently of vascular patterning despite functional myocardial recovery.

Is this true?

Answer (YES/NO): NO